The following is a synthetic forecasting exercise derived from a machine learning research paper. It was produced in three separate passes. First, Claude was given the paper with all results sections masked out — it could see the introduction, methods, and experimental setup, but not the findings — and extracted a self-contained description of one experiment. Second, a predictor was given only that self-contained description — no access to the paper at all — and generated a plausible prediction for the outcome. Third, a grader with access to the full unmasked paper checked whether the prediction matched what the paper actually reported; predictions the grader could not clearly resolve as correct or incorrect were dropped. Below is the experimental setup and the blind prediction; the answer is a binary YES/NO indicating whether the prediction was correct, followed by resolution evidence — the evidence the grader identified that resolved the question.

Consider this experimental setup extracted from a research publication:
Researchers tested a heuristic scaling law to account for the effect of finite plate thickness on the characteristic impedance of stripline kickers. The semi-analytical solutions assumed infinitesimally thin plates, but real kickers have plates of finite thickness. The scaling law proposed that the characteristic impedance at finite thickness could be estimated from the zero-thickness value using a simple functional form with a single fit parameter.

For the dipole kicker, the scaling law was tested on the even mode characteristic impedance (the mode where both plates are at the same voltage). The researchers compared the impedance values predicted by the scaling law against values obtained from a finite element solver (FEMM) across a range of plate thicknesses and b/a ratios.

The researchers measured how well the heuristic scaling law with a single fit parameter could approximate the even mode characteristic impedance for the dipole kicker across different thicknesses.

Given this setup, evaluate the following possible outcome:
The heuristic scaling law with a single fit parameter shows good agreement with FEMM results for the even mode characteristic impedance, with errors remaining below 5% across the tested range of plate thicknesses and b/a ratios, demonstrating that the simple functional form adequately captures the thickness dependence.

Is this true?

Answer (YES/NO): YES